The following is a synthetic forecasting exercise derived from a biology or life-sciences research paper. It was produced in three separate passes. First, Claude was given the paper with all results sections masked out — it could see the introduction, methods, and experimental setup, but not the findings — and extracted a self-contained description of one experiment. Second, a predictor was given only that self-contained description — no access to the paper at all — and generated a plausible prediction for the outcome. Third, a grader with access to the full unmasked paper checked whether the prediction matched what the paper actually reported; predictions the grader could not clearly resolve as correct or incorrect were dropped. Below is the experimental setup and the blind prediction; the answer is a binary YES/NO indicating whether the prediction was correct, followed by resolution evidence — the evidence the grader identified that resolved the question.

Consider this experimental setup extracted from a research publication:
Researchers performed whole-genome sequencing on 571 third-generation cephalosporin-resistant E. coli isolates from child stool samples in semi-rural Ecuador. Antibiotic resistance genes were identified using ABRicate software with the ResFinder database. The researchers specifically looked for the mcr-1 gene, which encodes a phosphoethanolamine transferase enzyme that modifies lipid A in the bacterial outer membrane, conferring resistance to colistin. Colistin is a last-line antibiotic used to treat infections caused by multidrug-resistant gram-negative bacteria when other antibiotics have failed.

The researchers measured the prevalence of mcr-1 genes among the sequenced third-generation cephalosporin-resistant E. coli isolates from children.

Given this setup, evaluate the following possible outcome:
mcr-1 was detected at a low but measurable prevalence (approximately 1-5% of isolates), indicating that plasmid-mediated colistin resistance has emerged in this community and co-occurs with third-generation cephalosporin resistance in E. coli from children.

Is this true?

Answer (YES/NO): YES